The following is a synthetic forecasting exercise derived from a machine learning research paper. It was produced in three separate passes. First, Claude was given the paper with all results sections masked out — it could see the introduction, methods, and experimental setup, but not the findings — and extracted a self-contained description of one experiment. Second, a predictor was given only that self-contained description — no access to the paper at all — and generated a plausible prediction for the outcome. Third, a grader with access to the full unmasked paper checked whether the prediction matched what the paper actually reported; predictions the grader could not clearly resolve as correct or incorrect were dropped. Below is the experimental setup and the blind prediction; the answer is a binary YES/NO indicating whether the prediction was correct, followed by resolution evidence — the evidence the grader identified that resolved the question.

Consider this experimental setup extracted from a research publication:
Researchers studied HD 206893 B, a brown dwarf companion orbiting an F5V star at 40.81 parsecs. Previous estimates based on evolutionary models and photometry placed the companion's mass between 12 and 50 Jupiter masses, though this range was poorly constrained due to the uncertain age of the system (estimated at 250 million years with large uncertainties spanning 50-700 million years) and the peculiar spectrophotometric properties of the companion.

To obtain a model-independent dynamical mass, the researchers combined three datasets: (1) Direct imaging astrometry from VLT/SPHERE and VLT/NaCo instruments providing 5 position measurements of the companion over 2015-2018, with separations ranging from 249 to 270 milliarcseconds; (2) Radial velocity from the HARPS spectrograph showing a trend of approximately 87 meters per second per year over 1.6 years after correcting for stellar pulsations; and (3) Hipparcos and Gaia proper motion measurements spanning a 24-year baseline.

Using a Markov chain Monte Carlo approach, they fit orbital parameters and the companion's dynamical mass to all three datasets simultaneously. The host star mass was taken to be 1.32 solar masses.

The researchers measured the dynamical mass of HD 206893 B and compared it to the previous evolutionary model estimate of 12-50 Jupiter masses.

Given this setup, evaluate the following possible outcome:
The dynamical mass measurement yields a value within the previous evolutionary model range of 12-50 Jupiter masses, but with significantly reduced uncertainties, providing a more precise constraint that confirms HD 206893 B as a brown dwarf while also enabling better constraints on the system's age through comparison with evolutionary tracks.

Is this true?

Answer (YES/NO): NO